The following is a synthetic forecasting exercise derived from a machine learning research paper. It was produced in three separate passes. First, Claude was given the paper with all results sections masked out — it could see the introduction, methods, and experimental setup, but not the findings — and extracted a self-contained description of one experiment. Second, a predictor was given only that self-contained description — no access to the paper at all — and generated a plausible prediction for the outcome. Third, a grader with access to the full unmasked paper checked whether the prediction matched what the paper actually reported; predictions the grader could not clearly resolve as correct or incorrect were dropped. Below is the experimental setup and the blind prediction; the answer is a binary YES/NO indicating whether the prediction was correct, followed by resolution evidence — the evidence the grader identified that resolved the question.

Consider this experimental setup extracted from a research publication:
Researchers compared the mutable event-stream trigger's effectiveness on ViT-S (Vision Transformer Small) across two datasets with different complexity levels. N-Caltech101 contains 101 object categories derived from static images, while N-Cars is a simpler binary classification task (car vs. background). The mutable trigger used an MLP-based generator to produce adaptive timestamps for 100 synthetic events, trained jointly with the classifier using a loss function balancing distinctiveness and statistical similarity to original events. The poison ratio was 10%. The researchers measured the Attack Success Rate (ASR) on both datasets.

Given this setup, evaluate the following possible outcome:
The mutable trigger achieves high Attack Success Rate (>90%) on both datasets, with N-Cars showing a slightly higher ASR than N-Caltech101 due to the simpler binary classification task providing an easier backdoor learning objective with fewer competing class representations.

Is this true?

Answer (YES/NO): NO